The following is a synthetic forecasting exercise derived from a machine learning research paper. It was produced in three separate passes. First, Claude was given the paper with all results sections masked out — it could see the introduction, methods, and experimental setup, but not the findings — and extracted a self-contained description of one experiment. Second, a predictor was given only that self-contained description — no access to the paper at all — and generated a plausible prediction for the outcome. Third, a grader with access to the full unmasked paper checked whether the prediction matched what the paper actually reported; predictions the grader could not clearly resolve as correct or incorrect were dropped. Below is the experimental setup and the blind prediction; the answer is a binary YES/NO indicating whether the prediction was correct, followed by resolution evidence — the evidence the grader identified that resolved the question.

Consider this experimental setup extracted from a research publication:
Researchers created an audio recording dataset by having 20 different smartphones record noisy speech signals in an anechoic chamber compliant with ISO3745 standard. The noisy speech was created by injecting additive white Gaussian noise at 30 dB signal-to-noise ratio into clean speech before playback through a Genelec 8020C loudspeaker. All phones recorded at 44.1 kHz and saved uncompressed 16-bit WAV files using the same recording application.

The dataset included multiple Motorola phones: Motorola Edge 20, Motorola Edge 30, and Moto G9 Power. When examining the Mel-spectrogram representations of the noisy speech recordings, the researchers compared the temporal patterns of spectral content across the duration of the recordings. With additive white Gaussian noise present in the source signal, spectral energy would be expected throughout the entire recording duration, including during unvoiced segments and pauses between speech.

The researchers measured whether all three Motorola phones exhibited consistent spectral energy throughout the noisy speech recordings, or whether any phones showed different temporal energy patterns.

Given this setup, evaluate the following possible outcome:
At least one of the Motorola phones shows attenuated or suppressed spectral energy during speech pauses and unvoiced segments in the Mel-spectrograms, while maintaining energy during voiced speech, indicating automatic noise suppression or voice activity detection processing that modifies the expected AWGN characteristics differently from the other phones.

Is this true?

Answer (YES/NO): YES